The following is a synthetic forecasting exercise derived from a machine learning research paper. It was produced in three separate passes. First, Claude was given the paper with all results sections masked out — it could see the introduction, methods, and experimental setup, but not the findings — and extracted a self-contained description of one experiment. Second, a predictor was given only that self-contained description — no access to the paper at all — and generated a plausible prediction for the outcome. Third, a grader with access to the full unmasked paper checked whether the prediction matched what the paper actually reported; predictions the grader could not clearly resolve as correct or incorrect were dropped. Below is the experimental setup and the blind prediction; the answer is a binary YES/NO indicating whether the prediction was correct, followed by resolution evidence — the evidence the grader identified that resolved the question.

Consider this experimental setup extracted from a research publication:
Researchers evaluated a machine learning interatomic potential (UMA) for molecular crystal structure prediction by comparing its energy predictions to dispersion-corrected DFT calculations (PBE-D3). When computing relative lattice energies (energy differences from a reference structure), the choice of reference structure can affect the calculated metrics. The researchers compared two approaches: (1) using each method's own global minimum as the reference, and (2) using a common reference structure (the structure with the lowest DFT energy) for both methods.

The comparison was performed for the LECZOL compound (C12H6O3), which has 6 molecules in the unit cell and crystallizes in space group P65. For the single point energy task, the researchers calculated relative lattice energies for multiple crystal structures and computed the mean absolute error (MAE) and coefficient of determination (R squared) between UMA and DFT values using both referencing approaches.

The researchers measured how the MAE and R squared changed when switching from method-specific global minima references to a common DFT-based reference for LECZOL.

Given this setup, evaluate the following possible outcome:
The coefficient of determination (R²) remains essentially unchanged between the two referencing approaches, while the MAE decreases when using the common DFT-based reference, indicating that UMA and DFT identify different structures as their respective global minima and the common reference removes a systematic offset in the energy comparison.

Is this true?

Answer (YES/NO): NO